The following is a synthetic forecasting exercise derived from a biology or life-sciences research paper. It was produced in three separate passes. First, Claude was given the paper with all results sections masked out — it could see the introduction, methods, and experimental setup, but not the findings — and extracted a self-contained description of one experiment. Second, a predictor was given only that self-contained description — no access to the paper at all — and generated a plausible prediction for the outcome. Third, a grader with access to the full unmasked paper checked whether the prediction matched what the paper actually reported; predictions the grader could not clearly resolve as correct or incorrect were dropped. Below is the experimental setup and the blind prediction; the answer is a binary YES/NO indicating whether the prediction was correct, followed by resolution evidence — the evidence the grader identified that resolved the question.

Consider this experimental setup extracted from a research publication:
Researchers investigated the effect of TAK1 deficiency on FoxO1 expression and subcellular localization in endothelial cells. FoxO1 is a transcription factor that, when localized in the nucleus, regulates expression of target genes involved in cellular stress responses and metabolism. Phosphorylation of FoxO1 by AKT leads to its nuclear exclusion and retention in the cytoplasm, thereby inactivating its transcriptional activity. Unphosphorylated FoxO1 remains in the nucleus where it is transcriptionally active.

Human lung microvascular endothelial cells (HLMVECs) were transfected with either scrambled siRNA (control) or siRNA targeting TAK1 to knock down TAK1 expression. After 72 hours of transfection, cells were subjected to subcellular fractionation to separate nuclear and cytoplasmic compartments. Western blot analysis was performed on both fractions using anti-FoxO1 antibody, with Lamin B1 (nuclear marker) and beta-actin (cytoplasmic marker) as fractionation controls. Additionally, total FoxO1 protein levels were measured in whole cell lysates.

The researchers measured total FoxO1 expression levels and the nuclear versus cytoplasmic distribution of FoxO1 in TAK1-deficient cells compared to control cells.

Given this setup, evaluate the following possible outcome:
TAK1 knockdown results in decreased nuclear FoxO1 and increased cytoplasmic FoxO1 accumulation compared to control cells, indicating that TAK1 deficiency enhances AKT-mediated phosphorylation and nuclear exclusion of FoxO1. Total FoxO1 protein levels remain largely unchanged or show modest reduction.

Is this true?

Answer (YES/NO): NO